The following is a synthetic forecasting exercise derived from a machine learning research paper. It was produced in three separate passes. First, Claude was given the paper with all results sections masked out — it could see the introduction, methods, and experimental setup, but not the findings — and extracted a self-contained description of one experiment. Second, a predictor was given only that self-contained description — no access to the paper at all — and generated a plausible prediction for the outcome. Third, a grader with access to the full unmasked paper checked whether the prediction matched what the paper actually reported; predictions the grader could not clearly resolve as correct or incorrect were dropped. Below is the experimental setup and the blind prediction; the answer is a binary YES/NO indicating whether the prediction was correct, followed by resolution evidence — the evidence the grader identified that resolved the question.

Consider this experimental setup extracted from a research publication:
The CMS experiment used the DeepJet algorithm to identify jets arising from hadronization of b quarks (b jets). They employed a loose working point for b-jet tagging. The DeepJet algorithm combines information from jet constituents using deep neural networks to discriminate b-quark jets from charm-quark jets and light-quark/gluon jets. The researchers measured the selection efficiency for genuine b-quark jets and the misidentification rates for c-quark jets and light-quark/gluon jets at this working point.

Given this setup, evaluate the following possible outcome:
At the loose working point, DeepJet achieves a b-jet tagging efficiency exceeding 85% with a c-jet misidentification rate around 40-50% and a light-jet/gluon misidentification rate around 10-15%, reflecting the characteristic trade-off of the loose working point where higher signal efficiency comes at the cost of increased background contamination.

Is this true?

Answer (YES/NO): NO